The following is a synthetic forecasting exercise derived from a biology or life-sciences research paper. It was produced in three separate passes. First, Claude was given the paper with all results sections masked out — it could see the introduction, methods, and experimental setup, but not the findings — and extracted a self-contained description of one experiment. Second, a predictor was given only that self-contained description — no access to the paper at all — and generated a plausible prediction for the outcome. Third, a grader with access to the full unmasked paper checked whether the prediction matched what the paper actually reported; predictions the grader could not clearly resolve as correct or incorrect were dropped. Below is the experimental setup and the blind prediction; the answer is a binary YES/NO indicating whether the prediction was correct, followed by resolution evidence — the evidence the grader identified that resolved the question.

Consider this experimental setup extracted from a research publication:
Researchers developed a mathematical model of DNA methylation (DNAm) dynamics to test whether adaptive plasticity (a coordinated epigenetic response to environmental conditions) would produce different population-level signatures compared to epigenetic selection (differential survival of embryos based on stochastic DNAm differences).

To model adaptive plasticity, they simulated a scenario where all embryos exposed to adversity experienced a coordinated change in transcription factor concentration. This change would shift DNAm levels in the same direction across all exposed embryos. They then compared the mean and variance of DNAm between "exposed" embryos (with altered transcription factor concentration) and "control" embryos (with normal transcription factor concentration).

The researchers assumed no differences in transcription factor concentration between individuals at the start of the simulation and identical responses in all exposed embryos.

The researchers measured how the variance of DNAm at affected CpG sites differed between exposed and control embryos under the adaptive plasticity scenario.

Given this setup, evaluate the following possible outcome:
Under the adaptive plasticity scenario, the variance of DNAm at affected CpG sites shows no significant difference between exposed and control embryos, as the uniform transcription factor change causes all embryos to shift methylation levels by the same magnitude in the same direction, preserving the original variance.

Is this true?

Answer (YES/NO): YES